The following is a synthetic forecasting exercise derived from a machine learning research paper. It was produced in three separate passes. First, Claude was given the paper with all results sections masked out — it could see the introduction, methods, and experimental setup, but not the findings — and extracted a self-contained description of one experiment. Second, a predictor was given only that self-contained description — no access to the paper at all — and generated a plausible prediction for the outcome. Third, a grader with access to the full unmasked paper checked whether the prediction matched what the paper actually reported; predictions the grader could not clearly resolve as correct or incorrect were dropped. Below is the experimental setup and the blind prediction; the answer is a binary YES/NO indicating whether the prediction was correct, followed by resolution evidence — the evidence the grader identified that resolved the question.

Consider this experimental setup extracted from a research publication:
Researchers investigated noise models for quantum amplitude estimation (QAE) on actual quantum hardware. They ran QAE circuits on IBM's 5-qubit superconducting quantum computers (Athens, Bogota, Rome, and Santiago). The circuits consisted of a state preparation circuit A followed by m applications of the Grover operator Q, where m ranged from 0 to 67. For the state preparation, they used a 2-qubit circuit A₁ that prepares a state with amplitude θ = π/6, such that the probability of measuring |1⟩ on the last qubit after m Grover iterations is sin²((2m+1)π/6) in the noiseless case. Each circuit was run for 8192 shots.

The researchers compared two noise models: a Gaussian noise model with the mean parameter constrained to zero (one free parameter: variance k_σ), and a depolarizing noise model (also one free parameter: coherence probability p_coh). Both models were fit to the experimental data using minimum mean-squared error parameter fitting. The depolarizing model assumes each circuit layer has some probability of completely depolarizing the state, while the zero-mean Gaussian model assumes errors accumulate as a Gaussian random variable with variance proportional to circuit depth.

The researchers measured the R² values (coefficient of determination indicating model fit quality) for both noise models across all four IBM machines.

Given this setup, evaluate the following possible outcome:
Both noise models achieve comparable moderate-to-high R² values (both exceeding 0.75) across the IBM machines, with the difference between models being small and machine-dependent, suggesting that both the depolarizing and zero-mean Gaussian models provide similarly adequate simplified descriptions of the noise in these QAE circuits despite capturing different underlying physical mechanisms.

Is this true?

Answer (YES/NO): NO